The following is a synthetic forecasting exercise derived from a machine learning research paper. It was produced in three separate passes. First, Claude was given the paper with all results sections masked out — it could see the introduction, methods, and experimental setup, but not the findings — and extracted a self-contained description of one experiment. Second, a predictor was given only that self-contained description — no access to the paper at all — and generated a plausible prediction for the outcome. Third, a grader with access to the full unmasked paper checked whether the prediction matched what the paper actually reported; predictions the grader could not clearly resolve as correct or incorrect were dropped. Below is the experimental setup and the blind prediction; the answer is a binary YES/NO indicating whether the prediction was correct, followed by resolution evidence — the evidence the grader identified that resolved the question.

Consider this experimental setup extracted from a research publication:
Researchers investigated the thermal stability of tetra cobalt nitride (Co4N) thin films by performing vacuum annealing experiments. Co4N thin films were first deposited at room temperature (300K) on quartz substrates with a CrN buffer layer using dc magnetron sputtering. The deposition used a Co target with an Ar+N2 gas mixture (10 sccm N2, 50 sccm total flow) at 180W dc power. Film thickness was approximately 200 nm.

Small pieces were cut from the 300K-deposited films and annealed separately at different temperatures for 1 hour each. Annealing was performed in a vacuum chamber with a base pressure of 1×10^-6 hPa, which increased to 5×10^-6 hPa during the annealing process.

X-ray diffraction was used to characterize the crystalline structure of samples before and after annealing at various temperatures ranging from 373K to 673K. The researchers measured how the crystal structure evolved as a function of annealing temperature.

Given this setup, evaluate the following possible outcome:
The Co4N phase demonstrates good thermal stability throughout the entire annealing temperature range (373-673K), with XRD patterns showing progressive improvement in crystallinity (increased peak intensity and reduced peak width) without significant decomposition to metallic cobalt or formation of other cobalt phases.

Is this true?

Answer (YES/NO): NO